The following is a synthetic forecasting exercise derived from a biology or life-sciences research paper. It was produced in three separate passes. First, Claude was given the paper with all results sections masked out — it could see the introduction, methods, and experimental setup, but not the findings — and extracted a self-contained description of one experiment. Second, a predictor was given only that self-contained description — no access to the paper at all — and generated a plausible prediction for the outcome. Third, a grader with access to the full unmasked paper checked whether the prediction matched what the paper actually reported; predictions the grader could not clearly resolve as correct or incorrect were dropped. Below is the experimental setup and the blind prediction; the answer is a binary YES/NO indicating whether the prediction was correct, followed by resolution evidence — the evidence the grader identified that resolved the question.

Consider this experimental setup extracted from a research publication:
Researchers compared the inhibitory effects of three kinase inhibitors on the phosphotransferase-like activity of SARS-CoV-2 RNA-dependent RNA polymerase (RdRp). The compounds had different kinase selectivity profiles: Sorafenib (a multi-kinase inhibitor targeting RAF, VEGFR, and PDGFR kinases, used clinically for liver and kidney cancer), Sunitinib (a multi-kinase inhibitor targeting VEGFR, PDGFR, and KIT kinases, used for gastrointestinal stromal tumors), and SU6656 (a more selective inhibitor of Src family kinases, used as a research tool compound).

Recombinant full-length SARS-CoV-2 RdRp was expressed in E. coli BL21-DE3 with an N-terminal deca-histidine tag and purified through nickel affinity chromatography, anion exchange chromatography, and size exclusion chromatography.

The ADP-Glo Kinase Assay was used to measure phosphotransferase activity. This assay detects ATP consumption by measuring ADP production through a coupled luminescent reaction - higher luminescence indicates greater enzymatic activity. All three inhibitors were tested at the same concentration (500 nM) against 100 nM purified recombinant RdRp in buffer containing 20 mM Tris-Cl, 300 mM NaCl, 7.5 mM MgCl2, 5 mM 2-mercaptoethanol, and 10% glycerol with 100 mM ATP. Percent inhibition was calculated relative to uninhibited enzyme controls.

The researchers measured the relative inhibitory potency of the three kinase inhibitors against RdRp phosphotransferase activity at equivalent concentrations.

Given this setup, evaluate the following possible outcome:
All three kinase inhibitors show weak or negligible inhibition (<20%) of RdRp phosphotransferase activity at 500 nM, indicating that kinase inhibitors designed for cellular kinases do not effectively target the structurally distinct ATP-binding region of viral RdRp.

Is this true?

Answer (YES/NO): NO